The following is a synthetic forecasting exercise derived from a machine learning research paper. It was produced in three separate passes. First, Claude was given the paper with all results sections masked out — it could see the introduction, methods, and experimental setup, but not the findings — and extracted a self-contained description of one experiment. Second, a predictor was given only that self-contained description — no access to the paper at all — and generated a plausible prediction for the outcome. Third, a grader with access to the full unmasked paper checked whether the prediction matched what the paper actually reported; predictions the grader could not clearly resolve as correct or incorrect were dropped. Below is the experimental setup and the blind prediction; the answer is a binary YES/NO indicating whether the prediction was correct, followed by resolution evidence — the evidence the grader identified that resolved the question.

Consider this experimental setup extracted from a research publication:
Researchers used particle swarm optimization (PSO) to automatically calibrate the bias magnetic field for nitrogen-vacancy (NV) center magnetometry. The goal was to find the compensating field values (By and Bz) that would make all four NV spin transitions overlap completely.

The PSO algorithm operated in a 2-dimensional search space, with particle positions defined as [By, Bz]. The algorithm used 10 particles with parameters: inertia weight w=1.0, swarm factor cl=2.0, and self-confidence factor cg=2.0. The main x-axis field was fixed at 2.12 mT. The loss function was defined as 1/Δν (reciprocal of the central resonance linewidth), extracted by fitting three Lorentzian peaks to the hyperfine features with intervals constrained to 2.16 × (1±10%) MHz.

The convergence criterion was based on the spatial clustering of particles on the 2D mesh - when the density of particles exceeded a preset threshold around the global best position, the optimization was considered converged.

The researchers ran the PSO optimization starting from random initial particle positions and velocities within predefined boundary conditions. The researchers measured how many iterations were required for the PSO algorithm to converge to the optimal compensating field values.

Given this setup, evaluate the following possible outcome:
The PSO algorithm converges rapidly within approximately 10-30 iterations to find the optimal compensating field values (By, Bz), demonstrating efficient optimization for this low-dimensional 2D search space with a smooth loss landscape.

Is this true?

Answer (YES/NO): YES